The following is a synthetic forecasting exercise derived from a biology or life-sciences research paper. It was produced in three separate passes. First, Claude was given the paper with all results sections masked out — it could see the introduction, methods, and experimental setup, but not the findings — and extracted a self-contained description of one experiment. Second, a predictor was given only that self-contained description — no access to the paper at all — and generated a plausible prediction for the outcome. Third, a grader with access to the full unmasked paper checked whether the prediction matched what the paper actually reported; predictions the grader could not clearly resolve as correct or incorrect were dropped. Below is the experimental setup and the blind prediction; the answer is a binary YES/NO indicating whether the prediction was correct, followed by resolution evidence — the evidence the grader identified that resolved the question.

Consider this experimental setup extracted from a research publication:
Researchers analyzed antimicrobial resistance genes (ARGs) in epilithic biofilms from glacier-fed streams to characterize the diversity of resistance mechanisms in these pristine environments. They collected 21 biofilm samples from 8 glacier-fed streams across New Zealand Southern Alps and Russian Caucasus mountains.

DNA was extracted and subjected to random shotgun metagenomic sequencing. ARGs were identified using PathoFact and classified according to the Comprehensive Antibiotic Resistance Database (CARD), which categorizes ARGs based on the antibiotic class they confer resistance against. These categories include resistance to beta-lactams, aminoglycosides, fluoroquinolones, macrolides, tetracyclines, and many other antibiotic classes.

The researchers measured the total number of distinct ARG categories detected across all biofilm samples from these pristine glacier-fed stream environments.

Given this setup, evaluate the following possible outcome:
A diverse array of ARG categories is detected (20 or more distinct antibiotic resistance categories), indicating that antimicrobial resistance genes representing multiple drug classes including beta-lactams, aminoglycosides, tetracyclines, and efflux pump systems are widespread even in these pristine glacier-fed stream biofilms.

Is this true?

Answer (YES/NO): YES